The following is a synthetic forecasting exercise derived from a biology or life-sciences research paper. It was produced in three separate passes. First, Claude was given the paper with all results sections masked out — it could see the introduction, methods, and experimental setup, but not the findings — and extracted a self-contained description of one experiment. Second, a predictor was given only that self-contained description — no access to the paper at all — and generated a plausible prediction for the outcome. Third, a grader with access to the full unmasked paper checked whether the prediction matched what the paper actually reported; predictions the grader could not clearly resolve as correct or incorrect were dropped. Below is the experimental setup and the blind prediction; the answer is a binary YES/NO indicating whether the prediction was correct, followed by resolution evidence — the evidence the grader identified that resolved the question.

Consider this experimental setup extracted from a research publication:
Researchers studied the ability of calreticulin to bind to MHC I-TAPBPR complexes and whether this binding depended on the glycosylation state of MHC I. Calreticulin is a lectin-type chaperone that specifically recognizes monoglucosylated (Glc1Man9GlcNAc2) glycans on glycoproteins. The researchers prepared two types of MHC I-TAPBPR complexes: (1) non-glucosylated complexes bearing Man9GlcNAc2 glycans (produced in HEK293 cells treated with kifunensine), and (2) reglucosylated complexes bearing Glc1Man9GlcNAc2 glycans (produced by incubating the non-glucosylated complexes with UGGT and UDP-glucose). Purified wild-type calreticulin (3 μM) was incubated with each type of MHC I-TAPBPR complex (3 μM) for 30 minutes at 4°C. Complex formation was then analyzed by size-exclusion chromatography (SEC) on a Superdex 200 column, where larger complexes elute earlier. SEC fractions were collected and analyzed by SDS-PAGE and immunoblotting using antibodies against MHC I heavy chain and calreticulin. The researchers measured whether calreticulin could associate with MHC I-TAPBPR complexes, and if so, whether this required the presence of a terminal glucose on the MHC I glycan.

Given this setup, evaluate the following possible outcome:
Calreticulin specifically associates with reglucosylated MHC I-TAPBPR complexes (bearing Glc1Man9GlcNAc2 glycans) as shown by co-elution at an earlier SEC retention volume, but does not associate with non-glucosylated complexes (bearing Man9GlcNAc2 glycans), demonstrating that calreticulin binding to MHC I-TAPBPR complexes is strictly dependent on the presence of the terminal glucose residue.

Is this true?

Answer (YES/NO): YES